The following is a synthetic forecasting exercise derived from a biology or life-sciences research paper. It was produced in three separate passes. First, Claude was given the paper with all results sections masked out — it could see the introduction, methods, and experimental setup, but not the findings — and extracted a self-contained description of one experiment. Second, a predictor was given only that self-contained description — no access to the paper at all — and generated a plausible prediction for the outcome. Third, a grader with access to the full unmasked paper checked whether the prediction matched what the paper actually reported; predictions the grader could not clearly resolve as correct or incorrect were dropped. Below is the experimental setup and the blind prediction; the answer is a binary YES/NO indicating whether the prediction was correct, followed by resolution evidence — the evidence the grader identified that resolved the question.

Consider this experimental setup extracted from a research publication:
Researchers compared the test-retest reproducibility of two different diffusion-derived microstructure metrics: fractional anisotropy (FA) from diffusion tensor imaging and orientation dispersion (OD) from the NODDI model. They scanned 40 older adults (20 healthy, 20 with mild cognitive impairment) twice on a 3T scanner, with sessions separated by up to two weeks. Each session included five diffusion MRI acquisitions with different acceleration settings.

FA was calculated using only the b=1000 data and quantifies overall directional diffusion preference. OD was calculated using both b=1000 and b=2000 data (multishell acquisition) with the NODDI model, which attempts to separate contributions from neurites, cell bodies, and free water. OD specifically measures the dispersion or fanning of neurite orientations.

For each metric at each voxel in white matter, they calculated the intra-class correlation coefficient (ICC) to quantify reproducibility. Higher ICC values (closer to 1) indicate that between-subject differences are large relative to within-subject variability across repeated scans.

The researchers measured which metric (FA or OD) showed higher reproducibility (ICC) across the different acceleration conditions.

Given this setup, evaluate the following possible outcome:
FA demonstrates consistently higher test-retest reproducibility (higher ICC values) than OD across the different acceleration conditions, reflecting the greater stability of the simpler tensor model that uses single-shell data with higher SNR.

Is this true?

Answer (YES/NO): NO